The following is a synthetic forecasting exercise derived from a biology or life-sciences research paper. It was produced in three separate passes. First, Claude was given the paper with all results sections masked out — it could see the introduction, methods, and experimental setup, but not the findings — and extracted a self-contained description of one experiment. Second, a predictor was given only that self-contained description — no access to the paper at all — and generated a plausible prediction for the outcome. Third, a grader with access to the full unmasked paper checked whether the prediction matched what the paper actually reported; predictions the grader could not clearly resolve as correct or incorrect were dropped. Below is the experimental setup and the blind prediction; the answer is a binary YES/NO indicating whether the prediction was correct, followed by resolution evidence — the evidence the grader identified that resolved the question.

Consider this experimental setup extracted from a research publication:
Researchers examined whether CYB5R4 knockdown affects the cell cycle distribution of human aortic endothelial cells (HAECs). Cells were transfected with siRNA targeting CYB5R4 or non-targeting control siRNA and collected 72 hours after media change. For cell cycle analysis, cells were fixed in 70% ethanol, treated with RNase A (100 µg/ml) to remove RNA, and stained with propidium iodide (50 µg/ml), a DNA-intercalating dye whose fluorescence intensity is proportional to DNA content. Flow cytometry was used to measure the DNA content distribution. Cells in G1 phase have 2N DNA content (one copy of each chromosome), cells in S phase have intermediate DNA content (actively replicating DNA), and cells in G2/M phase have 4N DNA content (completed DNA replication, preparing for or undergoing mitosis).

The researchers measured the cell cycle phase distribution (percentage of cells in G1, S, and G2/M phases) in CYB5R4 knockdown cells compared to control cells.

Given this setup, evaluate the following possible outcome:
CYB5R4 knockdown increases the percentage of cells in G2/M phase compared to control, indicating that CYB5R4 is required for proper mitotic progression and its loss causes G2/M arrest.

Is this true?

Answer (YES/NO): NO